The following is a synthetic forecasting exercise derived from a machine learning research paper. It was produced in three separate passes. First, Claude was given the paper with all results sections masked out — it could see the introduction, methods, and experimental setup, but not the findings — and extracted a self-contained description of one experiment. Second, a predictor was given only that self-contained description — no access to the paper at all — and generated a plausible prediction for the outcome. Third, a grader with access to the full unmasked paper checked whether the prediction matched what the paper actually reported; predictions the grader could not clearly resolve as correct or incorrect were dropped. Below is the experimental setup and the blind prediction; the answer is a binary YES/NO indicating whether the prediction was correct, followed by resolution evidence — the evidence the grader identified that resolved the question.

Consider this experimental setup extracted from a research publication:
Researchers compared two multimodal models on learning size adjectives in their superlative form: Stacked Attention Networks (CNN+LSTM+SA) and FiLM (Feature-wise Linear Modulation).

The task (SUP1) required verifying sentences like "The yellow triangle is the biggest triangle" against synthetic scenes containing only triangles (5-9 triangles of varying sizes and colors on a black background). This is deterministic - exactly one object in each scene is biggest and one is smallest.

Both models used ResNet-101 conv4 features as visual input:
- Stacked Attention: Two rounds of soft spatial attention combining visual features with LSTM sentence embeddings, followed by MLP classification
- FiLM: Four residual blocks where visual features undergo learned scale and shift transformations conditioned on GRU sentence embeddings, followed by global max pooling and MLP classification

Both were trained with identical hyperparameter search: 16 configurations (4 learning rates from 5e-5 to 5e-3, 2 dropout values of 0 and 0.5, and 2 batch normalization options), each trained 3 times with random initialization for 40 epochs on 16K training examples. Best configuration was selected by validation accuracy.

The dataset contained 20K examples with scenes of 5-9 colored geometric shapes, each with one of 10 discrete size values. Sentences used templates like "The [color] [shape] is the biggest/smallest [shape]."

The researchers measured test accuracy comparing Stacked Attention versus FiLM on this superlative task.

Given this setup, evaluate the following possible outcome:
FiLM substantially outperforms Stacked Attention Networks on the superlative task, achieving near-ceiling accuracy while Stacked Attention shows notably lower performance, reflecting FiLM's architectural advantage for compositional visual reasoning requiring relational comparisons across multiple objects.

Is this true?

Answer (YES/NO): NO